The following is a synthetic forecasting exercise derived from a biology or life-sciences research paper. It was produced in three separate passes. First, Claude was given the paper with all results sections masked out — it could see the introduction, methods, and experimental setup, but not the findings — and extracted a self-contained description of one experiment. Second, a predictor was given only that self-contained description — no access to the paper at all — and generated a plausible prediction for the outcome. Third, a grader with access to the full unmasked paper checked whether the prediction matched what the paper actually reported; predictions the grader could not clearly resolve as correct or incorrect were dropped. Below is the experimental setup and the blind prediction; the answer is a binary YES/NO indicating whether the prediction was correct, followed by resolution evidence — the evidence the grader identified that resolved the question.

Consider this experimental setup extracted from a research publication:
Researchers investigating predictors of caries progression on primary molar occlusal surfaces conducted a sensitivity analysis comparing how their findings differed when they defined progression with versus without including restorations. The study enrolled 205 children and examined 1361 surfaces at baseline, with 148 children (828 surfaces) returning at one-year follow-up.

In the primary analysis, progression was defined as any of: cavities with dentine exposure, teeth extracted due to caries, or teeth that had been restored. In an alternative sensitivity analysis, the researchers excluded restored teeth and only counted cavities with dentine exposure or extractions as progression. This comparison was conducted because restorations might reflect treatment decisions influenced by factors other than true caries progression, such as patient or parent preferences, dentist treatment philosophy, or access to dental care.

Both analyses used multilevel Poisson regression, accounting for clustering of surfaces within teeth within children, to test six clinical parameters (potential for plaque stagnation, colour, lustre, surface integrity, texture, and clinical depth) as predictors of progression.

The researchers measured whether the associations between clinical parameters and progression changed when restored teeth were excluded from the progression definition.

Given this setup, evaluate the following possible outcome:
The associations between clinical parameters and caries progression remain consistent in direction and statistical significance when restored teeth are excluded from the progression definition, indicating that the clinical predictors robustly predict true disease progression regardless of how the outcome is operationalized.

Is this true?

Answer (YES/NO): NO